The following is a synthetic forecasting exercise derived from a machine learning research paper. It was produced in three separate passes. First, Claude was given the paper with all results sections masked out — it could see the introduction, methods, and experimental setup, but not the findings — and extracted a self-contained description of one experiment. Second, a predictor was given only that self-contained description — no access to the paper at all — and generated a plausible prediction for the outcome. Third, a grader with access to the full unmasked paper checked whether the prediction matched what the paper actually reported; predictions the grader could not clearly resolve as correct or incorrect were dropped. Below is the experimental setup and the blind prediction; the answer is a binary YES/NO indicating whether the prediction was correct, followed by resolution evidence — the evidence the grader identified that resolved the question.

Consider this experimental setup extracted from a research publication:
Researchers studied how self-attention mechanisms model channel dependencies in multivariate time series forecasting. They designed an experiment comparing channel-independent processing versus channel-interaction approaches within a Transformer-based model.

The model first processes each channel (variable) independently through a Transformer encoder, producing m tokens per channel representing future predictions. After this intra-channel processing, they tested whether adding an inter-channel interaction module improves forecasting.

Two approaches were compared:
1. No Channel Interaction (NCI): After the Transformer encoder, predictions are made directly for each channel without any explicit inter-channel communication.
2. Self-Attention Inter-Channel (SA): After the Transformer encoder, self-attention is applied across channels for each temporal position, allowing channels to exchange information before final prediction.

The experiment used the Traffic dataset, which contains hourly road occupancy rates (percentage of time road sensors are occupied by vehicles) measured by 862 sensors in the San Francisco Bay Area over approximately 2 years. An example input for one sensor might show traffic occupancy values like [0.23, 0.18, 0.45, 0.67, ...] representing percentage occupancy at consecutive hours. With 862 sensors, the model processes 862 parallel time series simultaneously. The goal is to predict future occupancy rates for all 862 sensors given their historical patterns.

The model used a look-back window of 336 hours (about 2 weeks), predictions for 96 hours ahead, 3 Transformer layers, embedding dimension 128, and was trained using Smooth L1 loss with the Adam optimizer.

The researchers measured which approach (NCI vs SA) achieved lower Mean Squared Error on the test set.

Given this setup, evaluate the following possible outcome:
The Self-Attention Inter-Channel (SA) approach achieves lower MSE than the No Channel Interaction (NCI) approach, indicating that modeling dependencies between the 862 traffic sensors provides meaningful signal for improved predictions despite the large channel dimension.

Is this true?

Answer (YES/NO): NO